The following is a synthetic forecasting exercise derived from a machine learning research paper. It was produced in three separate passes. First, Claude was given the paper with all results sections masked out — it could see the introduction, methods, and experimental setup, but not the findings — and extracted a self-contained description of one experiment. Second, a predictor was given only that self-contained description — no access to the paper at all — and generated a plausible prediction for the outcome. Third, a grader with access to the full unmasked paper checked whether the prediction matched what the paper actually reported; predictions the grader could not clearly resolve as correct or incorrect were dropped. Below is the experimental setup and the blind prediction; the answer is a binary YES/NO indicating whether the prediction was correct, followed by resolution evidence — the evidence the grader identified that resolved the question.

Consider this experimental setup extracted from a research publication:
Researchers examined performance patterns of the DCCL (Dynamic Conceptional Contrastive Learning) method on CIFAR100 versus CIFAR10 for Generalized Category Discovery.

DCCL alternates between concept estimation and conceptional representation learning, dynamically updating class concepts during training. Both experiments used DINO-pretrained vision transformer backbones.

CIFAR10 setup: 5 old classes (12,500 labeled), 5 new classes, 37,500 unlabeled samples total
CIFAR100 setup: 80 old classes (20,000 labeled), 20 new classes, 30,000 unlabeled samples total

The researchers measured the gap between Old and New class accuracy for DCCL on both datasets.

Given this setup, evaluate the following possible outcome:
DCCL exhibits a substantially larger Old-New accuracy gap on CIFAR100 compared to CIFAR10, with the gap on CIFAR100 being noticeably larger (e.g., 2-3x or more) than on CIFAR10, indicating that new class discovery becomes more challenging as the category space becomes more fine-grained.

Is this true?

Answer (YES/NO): YES